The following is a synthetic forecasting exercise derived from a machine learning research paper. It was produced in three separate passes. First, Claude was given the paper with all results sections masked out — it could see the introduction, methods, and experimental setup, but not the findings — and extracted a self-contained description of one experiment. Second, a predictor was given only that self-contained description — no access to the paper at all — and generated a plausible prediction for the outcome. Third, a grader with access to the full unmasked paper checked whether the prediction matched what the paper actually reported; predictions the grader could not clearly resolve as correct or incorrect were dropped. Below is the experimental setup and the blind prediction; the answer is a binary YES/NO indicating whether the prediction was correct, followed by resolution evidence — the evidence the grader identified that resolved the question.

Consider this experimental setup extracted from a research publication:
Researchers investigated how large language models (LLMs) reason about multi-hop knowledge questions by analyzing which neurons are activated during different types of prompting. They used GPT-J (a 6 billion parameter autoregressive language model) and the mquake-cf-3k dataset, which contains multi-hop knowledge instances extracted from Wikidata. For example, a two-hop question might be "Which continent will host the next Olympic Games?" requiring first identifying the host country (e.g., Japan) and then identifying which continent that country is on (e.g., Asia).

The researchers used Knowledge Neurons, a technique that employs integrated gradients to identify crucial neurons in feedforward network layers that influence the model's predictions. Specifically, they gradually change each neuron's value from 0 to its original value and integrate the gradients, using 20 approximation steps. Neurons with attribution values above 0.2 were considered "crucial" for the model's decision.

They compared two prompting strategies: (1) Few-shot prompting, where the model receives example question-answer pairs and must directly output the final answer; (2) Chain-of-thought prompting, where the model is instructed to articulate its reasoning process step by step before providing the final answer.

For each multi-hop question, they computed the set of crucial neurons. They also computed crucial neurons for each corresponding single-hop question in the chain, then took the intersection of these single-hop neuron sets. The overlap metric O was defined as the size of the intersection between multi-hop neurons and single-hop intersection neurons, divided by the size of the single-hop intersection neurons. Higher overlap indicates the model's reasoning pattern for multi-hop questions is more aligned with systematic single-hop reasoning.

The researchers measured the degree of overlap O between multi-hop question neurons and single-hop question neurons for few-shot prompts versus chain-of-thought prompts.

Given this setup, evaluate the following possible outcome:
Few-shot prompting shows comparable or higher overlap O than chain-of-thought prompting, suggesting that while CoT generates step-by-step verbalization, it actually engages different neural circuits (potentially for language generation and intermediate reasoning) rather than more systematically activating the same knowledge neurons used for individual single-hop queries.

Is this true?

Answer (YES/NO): NO